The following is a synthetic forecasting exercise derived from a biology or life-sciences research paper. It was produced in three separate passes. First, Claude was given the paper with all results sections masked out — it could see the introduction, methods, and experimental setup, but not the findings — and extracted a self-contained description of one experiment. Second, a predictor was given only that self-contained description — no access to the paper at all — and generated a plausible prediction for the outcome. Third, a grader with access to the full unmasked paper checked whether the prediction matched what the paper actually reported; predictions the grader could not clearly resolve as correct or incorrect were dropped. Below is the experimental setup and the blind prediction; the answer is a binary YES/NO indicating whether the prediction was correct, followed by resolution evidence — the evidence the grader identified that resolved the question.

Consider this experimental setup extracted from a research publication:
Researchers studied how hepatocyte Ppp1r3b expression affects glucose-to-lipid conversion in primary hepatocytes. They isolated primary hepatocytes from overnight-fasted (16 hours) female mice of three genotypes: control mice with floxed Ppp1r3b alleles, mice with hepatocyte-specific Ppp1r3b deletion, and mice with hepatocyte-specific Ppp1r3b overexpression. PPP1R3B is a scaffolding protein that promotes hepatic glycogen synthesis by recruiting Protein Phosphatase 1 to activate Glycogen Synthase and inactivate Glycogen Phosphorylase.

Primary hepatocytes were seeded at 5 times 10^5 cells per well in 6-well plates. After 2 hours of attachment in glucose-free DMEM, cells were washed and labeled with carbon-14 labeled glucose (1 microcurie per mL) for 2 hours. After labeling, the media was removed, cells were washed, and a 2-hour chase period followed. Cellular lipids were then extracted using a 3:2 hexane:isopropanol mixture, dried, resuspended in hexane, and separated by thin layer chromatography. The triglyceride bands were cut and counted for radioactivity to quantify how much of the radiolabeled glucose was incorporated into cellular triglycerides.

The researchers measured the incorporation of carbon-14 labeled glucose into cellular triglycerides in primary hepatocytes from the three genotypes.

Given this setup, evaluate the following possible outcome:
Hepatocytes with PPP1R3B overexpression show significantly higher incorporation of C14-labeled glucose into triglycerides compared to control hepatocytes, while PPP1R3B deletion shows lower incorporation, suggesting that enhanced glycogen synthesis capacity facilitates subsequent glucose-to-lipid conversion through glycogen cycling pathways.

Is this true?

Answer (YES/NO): NO